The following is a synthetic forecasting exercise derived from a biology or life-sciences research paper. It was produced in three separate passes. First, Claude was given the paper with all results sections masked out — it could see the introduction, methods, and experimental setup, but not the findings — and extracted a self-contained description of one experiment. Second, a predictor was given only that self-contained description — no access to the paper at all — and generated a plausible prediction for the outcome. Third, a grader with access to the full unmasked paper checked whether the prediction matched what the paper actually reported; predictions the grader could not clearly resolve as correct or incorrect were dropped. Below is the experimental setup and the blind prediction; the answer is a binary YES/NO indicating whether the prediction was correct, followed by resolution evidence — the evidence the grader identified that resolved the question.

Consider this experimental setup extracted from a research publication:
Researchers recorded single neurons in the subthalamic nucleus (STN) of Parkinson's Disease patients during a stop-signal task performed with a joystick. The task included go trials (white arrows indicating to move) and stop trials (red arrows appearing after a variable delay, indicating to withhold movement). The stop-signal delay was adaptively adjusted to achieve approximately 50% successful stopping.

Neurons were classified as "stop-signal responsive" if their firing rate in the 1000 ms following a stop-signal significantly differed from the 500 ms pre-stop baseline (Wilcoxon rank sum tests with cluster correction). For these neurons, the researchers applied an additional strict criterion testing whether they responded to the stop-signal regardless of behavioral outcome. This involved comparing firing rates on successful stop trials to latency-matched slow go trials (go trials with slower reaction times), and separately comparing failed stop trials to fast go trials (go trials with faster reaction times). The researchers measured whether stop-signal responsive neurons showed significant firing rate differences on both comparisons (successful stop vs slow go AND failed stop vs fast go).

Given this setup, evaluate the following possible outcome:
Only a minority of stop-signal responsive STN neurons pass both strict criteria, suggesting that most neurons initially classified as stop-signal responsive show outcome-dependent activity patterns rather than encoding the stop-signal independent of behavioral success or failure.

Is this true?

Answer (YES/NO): NO